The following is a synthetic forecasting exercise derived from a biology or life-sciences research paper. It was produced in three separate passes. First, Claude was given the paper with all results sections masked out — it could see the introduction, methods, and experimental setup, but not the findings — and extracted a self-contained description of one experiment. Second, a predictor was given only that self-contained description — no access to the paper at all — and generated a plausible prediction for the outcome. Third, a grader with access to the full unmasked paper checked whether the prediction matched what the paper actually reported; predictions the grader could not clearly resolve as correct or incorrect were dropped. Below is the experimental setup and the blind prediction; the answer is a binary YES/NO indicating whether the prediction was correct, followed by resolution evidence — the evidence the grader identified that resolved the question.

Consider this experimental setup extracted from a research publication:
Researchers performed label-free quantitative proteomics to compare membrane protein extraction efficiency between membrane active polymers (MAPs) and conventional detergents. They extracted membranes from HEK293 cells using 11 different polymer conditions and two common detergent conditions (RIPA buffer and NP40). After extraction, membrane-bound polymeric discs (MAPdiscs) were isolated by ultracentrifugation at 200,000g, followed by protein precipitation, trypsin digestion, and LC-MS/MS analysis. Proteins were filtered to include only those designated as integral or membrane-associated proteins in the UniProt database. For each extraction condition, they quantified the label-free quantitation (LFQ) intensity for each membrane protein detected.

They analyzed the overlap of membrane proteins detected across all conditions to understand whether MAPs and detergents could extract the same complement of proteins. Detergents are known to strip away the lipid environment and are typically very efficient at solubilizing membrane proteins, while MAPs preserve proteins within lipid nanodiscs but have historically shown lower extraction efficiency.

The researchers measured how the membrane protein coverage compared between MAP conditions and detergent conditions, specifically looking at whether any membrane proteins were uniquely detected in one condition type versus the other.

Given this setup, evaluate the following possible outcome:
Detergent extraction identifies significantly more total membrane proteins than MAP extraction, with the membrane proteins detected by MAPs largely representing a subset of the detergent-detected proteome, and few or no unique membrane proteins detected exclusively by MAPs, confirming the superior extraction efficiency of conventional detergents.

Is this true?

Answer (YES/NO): NO